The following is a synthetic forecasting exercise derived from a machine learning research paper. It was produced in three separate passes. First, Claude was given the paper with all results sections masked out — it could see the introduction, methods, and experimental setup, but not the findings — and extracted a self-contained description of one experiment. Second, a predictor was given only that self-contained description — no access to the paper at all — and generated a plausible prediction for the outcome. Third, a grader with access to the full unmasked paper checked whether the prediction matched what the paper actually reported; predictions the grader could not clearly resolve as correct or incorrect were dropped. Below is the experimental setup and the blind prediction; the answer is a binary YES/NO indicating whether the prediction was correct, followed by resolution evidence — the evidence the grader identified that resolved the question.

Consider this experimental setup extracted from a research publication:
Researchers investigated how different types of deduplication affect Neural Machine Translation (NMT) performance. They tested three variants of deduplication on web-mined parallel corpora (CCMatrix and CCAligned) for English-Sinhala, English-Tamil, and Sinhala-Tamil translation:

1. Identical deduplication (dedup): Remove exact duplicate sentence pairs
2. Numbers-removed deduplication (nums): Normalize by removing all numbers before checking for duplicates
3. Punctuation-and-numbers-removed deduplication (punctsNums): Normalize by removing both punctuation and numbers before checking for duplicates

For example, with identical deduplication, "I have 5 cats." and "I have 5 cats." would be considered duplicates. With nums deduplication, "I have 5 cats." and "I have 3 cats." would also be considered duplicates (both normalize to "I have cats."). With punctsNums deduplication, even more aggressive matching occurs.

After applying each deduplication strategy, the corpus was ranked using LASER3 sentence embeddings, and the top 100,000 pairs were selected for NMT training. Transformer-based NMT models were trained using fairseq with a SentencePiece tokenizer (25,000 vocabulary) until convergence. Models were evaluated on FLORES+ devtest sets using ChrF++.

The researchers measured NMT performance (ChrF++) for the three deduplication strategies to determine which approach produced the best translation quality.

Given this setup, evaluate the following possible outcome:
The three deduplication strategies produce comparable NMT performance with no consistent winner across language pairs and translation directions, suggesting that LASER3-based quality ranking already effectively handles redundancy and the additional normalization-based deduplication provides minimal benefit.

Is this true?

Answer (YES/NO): NO